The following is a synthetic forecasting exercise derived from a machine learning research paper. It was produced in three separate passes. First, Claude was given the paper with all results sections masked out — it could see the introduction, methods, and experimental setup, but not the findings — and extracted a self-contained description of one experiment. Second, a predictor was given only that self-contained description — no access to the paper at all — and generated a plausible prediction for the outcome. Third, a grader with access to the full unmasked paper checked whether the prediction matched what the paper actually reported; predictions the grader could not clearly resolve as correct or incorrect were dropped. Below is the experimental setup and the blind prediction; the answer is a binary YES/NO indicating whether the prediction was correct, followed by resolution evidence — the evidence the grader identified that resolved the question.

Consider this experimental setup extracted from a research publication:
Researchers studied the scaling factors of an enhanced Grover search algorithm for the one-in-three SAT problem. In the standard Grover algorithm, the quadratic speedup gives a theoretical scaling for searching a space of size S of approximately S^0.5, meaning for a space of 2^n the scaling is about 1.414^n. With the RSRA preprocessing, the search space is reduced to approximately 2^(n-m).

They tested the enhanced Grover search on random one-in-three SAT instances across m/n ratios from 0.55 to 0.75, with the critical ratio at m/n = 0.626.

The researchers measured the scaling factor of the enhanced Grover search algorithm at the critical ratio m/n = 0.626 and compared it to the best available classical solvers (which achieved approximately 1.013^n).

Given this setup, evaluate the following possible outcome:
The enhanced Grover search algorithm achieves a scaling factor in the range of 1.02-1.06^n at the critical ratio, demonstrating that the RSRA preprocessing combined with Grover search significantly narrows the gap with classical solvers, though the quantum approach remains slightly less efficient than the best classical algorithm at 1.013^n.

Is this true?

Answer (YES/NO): NO